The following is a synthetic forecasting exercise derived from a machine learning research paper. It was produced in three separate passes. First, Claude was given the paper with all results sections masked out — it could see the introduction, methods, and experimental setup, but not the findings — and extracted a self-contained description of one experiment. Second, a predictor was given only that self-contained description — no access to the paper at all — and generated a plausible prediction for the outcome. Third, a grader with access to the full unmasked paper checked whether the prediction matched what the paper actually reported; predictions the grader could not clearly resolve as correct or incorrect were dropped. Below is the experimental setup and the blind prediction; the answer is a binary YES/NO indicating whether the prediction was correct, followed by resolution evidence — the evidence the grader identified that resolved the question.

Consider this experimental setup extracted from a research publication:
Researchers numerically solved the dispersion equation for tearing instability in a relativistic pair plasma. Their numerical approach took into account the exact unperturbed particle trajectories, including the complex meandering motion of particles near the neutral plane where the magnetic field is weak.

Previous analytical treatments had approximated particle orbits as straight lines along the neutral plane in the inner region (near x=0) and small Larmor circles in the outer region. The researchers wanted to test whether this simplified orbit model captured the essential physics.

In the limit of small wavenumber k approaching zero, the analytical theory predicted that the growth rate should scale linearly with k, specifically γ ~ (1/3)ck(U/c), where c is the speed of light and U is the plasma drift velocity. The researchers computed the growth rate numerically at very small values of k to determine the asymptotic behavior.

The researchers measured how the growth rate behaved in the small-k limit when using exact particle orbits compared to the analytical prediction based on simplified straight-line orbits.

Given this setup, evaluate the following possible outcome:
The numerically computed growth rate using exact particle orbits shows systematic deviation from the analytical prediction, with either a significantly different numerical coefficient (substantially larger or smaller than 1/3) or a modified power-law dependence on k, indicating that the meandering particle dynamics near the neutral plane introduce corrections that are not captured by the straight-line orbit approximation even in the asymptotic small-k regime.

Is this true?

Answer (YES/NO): NO